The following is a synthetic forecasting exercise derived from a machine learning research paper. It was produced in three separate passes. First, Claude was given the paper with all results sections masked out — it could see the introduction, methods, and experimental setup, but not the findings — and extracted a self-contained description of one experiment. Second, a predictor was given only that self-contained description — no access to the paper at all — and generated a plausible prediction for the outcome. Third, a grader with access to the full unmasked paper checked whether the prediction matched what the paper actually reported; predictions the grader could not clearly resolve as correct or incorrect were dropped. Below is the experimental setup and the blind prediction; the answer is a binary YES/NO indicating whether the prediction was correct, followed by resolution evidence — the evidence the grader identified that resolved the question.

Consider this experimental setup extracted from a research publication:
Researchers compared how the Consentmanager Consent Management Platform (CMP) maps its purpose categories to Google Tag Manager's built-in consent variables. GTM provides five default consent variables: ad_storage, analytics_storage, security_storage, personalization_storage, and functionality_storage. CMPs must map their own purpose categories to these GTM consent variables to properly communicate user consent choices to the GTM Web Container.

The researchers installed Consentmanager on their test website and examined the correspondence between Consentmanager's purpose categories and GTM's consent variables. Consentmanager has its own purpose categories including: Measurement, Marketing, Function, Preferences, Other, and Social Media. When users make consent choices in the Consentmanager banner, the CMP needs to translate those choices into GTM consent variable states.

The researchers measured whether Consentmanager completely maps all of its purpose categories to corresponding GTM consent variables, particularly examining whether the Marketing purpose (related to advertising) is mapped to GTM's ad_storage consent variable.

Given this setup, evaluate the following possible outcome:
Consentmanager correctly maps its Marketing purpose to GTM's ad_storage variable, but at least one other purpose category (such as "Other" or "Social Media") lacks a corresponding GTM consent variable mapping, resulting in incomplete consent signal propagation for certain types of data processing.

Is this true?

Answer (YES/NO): NO